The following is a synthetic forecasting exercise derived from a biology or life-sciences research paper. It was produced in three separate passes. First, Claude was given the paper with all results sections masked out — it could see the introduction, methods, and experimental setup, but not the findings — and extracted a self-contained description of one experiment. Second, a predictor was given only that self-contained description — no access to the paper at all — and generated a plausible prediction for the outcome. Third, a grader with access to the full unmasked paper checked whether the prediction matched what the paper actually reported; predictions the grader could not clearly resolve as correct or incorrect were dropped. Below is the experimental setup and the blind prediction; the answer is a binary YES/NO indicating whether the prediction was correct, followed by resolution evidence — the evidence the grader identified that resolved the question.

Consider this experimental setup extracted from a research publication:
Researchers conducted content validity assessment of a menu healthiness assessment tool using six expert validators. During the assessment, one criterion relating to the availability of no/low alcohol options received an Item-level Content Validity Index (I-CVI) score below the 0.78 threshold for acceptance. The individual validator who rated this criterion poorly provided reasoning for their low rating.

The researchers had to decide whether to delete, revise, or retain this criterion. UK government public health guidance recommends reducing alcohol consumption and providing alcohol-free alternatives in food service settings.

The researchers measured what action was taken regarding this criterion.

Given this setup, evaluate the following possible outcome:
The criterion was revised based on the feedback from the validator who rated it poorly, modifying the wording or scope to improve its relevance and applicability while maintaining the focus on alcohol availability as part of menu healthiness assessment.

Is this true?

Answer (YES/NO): NO